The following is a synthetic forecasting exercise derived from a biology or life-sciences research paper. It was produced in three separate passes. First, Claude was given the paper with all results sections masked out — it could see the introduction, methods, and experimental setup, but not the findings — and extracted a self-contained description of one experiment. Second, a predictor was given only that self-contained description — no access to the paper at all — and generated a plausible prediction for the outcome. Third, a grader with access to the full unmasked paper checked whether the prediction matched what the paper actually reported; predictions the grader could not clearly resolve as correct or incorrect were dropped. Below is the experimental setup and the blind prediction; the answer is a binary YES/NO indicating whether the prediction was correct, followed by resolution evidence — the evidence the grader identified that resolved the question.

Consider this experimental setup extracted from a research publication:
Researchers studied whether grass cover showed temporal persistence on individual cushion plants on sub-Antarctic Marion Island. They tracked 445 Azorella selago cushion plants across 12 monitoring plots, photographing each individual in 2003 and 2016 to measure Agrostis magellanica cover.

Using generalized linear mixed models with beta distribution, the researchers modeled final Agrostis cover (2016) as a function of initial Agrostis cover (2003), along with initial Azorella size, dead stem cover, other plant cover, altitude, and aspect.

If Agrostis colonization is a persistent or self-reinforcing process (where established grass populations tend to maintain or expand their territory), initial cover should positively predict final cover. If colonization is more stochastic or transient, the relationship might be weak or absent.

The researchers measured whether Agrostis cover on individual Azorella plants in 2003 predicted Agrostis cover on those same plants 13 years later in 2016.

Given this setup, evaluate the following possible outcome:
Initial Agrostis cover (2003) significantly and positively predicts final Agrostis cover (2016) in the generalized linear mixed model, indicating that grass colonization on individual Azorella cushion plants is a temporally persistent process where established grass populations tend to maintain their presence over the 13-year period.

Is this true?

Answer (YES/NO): YES